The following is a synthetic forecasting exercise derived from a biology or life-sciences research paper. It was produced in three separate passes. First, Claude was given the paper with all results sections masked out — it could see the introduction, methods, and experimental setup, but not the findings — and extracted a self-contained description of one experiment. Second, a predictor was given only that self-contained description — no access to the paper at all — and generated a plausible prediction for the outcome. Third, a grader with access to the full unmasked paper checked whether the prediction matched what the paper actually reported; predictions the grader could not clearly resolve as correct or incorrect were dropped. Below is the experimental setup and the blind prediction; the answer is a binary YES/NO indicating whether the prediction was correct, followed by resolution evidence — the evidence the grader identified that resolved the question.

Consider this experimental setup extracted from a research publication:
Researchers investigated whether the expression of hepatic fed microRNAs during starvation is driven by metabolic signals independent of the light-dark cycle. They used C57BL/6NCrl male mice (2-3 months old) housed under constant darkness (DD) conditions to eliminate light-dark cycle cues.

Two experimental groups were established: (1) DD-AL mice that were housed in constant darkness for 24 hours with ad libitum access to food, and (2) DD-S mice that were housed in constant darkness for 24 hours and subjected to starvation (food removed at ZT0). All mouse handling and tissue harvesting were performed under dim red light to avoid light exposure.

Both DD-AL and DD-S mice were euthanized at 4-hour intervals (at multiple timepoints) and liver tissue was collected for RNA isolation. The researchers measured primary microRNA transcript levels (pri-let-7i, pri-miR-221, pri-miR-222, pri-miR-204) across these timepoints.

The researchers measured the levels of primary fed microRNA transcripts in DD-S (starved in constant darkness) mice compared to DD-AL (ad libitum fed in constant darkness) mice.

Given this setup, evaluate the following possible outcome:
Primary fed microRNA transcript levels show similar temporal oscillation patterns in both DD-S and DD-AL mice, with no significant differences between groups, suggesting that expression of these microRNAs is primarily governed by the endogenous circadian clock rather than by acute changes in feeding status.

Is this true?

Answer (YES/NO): NO